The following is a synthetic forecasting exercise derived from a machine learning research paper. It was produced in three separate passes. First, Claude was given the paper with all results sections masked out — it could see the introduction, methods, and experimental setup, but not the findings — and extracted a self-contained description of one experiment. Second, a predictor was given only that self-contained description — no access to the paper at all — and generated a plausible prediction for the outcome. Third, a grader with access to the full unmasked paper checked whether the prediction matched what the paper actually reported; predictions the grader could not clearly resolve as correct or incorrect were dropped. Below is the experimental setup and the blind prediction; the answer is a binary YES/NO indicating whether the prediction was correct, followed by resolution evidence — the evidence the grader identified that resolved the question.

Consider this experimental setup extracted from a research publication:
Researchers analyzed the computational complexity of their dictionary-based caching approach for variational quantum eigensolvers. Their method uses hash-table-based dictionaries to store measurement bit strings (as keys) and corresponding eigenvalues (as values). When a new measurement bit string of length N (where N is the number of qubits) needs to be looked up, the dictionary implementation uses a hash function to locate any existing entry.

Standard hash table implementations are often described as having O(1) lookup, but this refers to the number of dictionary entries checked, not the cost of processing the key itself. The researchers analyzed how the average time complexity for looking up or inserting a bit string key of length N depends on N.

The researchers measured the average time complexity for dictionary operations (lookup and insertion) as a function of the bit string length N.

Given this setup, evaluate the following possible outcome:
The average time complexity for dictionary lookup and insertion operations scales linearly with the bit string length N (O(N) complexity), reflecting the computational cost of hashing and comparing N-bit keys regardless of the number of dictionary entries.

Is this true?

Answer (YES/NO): YES